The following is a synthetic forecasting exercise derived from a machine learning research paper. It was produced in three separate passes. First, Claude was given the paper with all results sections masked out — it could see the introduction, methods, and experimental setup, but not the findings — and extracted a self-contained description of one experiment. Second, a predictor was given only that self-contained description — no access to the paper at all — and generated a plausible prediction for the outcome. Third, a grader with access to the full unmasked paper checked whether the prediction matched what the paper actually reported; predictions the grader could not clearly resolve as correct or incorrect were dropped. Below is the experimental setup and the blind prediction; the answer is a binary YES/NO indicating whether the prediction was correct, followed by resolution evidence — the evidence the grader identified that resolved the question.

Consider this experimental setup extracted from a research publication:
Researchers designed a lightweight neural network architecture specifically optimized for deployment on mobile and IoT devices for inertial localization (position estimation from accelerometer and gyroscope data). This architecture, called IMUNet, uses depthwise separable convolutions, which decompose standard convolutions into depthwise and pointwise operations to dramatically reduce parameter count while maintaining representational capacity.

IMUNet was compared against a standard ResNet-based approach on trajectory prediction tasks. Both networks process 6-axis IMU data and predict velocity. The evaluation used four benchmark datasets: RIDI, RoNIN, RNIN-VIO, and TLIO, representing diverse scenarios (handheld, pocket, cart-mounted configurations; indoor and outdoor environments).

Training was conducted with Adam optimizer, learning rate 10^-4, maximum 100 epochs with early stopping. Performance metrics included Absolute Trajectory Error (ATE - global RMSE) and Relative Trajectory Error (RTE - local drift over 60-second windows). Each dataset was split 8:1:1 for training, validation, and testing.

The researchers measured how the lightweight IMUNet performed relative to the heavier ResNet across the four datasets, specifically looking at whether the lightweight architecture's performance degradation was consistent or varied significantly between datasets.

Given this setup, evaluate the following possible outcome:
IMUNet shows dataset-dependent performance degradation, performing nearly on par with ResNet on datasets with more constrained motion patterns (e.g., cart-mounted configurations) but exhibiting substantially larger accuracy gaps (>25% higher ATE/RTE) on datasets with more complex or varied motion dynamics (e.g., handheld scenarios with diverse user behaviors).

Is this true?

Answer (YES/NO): NO